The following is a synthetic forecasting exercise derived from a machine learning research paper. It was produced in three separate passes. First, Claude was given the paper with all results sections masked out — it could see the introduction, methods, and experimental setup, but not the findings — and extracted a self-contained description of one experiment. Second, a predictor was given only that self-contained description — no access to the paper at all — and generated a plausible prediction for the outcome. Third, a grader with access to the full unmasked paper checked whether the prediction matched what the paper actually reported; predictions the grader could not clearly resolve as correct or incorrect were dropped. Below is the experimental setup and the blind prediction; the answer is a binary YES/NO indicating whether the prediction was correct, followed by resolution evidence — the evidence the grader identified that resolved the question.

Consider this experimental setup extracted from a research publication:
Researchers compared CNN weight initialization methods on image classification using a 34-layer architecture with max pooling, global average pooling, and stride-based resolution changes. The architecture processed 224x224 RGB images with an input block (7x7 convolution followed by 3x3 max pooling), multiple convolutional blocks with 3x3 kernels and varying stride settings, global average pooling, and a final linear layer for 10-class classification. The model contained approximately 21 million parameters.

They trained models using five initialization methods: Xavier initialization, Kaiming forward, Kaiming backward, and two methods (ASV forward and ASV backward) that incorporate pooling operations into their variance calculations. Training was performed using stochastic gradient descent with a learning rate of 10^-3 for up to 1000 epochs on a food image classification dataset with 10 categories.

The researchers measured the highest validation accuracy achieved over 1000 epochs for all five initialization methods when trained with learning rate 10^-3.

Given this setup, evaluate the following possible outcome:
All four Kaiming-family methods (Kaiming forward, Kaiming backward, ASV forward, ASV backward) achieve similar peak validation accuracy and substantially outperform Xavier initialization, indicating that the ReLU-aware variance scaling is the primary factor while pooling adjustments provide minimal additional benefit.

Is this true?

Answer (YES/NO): NO